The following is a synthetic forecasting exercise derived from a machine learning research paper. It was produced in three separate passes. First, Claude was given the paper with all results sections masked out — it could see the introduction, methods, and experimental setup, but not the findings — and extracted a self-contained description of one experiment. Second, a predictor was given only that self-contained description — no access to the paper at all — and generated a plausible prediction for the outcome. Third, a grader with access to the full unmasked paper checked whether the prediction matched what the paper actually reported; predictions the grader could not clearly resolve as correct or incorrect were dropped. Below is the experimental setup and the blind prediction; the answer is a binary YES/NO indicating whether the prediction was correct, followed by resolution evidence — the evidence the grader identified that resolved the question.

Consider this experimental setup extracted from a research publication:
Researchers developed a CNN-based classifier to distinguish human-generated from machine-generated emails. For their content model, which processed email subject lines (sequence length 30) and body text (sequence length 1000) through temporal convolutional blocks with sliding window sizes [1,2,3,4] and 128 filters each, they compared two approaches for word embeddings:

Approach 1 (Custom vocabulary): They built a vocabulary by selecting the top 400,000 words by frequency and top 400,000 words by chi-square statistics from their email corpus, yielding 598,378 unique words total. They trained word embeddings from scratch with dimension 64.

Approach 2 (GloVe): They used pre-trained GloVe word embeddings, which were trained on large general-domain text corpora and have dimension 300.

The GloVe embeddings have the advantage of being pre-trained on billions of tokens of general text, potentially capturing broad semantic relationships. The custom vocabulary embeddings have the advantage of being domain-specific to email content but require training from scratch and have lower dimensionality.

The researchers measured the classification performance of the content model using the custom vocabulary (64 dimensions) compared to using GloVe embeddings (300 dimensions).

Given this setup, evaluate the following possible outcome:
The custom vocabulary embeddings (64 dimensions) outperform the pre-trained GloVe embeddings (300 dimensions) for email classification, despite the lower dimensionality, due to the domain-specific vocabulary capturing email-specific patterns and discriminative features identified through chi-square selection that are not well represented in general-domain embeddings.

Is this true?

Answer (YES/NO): NO